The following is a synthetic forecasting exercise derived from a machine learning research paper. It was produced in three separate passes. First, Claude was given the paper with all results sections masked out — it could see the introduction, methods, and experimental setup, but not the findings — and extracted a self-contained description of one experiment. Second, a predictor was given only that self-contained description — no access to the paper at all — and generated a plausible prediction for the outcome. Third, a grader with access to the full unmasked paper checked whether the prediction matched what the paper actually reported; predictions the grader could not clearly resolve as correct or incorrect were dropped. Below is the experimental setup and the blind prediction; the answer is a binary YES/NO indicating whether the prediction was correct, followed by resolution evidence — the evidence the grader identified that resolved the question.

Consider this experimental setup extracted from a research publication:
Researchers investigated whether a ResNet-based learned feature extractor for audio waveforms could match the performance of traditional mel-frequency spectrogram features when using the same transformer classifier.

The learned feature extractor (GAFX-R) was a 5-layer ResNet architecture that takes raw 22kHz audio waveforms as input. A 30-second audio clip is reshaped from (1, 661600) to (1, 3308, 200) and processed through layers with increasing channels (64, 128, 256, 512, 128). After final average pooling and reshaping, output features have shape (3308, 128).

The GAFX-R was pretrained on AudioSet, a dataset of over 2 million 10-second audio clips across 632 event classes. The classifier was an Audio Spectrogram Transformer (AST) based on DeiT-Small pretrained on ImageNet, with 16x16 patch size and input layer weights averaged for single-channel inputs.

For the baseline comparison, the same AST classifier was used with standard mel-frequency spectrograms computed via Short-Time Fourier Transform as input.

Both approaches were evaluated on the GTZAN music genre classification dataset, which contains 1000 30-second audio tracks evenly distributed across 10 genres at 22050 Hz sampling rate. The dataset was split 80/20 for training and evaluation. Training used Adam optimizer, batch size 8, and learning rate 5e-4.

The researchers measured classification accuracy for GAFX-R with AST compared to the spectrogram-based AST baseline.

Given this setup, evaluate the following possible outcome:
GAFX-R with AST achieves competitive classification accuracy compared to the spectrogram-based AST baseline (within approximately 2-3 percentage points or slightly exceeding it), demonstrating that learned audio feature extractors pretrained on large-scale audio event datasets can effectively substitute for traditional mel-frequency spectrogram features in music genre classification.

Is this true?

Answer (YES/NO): NO